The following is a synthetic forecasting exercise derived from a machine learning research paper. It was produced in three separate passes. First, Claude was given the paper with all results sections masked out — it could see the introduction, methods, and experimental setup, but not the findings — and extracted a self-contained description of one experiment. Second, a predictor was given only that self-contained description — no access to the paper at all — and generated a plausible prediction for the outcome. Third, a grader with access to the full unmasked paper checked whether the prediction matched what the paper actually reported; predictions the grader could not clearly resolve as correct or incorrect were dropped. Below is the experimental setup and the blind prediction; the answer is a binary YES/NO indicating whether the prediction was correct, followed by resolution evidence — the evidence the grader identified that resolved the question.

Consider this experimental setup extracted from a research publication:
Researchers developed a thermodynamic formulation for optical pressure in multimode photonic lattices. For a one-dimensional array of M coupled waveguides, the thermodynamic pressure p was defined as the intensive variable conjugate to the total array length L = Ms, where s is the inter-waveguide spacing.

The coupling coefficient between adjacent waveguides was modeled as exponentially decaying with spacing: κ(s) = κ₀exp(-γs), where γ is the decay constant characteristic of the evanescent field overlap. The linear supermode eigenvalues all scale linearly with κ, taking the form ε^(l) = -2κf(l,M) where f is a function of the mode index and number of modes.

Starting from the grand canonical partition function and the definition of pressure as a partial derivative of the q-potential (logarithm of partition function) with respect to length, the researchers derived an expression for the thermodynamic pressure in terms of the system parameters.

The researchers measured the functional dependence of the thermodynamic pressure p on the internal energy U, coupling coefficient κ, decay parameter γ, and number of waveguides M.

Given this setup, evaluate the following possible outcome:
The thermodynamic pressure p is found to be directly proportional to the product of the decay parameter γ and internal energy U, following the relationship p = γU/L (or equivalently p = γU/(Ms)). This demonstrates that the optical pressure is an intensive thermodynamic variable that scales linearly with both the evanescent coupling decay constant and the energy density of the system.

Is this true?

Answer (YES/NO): NO